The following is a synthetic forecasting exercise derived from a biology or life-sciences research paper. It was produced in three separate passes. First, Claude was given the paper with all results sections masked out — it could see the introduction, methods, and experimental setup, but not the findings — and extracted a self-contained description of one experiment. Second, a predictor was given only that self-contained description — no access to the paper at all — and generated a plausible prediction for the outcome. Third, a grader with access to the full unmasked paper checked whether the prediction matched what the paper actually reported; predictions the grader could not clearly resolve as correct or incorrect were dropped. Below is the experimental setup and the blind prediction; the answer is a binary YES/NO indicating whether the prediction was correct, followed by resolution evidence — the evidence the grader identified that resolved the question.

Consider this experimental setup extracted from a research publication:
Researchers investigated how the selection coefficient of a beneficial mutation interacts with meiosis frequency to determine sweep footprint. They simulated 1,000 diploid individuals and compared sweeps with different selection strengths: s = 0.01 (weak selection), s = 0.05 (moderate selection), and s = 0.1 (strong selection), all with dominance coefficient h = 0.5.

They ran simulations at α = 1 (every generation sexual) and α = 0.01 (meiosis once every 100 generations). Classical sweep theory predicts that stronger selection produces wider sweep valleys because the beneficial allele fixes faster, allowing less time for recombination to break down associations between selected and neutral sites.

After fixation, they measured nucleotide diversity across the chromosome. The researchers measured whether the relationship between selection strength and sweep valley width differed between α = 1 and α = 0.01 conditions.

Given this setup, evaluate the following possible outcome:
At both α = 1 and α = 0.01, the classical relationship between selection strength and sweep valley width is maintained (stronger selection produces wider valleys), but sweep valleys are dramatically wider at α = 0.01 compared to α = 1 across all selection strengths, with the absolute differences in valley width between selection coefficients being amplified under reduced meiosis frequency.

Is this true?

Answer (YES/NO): NO